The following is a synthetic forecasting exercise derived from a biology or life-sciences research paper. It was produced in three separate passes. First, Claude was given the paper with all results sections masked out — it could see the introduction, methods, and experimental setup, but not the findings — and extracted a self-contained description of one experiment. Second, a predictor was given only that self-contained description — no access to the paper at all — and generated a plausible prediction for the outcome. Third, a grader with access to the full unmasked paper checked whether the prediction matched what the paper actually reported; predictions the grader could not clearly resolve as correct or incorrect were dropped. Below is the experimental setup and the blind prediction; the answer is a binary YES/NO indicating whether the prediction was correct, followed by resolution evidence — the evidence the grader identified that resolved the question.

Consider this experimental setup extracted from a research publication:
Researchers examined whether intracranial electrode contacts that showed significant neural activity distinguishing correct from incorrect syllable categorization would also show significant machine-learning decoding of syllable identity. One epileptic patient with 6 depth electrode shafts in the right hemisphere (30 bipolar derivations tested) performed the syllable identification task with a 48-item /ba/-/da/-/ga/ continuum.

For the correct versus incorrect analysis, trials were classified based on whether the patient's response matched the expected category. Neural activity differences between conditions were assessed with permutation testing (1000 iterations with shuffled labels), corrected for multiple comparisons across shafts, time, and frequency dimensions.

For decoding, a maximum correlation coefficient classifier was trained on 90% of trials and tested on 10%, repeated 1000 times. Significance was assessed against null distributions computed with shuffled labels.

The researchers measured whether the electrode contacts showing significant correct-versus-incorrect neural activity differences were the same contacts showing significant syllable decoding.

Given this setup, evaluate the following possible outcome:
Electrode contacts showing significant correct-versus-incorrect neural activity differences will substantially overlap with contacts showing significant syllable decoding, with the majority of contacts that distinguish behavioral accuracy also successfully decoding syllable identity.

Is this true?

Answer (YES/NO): YES